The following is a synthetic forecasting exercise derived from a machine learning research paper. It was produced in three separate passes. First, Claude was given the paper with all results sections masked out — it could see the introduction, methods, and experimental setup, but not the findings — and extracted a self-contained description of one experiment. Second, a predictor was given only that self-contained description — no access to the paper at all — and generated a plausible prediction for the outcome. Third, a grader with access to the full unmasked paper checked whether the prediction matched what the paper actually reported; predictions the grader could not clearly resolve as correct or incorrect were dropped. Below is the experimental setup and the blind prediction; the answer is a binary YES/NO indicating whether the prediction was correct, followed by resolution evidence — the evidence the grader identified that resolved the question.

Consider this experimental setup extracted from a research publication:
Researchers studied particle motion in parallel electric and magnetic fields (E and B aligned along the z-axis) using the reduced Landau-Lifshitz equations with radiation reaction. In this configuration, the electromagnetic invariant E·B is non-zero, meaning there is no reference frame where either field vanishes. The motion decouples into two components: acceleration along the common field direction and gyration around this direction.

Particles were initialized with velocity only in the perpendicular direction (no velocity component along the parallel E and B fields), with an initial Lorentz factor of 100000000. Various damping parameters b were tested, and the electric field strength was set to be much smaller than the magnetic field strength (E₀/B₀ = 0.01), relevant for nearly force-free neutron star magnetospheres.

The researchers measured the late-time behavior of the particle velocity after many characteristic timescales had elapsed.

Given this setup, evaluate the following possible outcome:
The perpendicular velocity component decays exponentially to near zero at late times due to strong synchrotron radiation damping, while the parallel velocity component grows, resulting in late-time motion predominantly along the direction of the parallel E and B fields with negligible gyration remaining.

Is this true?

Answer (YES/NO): YES